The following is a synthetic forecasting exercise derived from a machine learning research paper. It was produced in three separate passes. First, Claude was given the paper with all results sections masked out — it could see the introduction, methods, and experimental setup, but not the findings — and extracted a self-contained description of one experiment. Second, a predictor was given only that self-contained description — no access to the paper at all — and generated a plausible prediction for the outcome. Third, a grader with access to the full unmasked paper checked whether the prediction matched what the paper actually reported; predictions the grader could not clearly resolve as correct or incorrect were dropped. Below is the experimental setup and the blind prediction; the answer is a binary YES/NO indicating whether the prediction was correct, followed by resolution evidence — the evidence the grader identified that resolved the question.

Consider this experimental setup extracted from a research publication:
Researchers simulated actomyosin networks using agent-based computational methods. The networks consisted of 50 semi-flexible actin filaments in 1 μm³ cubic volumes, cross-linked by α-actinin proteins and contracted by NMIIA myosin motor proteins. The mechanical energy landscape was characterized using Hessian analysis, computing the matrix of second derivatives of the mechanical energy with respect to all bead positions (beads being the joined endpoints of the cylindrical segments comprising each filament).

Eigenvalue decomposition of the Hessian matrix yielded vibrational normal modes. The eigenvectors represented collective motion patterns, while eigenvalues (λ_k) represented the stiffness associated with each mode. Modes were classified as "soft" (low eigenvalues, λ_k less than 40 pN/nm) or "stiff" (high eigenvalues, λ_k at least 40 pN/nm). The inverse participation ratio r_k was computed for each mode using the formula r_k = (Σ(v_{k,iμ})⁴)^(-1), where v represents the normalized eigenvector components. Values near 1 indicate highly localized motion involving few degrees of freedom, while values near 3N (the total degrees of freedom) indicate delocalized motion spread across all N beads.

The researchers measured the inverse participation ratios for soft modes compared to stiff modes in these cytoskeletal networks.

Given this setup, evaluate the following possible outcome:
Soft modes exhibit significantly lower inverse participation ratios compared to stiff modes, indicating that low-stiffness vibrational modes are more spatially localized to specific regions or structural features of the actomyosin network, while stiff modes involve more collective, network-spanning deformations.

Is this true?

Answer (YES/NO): NO